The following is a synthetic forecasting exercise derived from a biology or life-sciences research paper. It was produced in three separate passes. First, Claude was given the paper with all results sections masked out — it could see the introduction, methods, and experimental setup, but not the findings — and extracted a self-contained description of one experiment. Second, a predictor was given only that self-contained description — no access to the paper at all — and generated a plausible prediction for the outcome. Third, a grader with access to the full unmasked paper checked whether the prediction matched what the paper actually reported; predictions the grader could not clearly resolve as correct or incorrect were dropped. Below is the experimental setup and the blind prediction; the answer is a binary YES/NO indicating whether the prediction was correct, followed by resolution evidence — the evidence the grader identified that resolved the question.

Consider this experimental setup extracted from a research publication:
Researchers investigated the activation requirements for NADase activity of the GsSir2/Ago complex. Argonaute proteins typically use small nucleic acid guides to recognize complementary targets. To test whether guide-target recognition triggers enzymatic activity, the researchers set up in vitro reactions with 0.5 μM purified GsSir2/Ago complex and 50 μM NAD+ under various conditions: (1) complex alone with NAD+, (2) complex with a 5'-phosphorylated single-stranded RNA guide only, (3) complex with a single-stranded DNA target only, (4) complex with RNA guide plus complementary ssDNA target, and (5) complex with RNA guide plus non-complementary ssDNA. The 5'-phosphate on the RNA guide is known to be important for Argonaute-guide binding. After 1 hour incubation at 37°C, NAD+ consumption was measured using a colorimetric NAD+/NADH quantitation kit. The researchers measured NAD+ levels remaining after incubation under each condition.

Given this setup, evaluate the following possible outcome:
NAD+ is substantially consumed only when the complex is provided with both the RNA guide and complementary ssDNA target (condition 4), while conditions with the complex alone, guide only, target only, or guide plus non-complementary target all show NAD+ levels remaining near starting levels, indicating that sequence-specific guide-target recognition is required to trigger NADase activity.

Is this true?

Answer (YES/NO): YES